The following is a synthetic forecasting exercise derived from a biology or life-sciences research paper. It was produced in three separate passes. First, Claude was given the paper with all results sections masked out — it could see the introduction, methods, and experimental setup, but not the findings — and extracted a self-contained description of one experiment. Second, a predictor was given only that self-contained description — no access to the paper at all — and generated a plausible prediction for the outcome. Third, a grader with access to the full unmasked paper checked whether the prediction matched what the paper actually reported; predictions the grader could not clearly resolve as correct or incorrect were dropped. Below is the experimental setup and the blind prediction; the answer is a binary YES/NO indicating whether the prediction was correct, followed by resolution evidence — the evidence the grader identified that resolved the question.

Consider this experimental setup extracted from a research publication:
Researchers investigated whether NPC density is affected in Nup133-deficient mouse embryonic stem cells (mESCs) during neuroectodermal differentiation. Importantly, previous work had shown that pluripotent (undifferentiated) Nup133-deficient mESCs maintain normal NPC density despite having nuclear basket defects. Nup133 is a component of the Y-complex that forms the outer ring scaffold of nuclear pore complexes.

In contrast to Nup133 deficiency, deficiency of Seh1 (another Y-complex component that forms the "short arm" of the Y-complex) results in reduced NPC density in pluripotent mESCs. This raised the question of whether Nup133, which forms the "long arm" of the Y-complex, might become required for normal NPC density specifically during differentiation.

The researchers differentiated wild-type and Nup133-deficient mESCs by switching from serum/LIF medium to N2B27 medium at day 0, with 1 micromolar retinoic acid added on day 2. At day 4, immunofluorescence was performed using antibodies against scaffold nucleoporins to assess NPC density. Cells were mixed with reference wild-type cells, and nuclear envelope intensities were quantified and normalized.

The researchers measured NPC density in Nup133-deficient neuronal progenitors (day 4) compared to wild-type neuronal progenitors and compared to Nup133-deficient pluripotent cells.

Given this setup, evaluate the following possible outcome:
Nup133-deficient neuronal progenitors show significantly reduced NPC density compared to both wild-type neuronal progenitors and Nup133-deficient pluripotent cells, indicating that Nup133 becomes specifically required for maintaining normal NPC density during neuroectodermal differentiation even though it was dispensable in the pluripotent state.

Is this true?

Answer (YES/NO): NO